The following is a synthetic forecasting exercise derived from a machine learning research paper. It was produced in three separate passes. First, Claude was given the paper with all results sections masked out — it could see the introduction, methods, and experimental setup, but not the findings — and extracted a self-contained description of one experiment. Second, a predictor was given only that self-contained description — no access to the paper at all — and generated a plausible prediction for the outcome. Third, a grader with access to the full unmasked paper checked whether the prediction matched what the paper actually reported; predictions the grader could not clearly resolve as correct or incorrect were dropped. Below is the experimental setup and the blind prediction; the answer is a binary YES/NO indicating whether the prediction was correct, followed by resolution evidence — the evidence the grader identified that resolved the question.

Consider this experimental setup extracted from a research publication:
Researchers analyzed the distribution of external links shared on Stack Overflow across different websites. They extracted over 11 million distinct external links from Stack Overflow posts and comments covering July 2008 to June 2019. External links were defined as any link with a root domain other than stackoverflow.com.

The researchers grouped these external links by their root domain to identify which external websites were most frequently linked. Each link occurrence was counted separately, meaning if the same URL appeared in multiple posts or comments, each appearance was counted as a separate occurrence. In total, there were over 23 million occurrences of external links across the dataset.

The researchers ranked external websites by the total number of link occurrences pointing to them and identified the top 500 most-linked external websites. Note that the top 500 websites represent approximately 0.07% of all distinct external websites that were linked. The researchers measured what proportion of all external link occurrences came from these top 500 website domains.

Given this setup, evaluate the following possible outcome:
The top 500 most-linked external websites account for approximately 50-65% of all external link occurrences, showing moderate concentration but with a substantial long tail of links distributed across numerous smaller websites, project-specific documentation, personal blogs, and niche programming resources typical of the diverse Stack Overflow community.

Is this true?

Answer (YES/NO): NO